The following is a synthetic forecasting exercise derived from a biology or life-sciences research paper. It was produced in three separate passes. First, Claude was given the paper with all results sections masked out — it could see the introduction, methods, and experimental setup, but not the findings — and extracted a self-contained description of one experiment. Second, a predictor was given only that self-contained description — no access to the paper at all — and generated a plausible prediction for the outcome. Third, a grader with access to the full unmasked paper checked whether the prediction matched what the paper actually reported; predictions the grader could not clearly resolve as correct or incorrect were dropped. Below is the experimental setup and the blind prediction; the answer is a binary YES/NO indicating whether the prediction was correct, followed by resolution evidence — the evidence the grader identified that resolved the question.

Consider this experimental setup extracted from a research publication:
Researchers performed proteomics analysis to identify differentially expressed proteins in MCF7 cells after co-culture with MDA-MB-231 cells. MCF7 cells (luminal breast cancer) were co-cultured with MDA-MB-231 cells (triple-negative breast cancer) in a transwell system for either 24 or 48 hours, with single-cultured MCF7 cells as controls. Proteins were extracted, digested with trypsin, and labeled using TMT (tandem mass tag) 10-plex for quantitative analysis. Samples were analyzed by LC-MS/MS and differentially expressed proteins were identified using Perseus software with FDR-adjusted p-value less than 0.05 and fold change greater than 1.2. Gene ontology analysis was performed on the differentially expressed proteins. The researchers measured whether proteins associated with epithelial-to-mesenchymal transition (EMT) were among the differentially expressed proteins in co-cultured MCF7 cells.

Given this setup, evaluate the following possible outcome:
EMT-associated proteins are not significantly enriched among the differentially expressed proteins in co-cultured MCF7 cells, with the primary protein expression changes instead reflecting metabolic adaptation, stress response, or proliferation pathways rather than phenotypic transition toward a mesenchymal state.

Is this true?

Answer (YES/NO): NO